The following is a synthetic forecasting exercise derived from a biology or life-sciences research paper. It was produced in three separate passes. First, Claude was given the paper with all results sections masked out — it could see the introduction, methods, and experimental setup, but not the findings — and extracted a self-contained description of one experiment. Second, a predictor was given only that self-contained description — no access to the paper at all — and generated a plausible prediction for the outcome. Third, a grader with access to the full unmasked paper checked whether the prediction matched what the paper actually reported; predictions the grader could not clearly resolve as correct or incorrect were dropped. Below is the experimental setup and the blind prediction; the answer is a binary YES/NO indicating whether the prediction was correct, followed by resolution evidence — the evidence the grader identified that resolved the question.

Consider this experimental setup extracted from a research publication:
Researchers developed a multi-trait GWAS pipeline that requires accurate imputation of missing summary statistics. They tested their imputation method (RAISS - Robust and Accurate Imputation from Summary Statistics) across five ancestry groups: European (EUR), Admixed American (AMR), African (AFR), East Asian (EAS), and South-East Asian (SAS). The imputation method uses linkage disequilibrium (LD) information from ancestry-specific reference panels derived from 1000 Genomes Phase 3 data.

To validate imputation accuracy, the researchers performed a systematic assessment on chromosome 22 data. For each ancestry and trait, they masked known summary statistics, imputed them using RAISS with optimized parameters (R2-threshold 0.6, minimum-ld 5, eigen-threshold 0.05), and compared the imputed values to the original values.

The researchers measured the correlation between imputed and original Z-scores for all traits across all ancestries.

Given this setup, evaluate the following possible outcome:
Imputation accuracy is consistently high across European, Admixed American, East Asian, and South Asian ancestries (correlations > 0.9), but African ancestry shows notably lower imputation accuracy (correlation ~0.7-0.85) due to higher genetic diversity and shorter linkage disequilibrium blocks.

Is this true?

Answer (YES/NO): NO